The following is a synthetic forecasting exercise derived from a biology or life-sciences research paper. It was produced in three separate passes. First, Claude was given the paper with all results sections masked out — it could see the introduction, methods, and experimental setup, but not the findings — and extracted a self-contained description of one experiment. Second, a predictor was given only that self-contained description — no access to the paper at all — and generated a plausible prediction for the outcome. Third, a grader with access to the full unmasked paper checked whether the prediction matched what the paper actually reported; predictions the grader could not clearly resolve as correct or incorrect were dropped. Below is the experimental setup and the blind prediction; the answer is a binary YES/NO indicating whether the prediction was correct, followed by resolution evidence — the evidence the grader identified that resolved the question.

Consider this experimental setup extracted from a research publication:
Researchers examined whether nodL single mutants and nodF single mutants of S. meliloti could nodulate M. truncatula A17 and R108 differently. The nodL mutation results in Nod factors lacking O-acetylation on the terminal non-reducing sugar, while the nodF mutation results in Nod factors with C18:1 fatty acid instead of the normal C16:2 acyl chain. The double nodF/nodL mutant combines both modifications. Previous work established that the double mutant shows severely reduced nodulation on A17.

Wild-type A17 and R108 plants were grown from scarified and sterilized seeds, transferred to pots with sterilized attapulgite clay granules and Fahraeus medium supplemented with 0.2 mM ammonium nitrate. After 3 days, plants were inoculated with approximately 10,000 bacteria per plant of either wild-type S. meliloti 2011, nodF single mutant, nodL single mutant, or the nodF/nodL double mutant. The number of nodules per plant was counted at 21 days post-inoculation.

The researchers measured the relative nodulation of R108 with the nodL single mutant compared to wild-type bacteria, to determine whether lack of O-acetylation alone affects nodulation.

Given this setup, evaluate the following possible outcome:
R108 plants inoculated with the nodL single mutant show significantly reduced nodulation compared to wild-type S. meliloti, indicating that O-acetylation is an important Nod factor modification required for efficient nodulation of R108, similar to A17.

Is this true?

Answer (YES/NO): NO